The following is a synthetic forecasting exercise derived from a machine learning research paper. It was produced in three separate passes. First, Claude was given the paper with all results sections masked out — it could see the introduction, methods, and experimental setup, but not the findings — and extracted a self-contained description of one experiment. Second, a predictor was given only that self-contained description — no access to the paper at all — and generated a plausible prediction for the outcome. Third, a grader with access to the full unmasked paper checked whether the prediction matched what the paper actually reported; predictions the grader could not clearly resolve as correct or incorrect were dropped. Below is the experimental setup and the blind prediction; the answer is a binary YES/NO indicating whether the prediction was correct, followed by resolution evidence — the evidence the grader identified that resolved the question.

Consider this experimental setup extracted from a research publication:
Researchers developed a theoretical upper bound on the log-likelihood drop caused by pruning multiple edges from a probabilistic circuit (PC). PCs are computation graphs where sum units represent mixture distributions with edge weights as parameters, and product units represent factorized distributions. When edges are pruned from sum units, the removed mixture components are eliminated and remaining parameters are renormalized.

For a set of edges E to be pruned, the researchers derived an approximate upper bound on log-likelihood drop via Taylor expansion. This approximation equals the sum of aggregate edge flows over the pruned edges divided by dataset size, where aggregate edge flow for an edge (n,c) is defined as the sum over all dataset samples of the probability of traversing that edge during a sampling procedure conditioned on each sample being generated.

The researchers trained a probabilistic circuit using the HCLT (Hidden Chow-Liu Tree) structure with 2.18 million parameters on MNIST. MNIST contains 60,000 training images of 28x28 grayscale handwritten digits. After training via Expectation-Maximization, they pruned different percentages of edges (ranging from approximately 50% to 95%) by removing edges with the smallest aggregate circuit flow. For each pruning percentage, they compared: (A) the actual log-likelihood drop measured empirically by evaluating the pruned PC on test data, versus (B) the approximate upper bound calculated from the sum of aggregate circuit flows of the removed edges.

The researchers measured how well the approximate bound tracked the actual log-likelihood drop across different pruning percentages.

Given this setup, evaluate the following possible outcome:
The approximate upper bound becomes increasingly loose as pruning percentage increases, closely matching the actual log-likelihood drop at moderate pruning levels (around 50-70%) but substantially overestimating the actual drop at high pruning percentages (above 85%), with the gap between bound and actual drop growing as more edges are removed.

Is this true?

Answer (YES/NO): NO